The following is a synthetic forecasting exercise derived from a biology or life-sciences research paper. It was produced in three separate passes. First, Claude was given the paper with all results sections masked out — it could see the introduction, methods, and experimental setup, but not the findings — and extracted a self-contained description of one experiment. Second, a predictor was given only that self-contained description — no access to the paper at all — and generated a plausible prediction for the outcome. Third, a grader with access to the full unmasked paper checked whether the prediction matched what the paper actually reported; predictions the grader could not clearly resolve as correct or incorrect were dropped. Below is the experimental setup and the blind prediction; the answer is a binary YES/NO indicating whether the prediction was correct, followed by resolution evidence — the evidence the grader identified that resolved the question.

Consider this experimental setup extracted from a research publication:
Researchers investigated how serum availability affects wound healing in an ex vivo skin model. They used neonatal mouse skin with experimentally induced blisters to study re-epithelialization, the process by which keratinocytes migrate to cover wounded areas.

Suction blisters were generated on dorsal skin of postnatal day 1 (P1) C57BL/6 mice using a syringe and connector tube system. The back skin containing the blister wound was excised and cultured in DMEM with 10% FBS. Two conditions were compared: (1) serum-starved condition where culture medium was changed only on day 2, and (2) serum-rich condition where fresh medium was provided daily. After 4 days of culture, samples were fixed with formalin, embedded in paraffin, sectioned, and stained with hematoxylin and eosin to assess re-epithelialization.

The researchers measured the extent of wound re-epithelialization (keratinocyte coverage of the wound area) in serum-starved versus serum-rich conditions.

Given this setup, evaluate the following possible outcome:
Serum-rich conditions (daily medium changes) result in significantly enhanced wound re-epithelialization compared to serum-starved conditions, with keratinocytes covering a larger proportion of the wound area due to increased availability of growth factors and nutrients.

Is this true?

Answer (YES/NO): NO